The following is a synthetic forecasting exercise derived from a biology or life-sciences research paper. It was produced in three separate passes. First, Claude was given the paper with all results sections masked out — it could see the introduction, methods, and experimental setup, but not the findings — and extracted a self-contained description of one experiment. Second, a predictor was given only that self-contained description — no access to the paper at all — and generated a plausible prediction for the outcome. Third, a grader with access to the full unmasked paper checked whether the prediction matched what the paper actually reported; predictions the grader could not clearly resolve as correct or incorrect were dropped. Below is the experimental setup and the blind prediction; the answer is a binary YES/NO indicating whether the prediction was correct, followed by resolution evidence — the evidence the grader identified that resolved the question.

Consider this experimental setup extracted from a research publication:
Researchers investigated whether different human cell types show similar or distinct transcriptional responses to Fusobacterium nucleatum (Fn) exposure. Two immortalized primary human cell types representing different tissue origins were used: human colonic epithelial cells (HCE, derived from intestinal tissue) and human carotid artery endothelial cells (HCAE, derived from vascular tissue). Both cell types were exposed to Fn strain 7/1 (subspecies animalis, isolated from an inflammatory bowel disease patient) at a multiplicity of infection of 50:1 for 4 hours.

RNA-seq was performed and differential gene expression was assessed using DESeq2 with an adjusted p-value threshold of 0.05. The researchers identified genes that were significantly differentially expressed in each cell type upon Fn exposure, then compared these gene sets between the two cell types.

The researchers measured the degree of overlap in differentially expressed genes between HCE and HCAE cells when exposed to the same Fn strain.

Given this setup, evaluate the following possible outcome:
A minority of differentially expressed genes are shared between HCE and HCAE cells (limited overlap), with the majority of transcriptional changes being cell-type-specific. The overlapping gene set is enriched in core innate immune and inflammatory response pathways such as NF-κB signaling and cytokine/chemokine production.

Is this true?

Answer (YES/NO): YES